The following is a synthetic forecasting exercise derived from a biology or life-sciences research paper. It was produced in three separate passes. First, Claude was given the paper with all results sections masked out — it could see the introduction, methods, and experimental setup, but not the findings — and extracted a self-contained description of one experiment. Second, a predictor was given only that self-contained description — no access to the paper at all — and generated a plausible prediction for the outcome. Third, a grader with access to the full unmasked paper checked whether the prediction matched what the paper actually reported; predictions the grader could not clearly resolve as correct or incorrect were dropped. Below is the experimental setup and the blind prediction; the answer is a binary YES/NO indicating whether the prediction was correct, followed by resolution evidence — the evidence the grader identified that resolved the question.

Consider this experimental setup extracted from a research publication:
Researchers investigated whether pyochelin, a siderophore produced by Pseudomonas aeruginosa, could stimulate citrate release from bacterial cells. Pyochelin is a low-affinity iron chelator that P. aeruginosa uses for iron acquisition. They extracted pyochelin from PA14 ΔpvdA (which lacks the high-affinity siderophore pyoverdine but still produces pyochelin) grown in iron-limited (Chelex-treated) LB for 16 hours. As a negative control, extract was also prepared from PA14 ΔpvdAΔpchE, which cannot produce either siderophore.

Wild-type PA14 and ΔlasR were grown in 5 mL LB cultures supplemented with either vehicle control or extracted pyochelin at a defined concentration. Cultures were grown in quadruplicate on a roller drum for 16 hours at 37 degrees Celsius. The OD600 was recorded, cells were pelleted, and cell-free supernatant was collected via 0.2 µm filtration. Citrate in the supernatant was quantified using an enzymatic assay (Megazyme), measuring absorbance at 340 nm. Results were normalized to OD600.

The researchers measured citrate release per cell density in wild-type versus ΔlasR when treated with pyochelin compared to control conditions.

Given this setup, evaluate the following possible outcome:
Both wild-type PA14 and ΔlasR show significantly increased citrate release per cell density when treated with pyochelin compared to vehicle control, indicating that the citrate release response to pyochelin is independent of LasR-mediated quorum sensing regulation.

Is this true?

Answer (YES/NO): NO